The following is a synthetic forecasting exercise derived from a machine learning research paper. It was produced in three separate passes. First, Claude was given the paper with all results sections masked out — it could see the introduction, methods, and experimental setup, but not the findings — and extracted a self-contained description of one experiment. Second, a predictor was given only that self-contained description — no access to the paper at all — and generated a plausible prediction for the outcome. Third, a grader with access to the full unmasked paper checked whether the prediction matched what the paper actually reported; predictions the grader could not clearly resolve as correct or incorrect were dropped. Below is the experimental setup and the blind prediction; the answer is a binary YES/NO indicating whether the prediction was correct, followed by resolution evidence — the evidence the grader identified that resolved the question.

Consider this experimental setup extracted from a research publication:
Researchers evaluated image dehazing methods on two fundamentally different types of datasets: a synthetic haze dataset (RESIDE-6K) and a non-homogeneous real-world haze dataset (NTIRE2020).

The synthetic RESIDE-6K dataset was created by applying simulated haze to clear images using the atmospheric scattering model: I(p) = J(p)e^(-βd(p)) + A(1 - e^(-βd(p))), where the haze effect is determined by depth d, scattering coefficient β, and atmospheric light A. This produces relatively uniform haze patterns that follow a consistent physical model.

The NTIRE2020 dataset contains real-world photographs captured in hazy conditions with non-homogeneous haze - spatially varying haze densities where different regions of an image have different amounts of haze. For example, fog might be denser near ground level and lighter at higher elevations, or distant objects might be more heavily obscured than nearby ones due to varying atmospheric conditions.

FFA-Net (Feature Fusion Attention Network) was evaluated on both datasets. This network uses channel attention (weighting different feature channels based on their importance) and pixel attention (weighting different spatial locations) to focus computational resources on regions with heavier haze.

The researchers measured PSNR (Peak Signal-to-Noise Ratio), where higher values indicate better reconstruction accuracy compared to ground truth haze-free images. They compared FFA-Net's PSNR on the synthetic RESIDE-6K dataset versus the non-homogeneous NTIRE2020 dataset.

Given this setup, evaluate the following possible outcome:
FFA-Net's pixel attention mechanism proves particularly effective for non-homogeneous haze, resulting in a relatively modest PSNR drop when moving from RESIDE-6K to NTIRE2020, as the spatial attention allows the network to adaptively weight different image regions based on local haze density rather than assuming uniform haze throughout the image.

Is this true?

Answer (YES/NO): NO